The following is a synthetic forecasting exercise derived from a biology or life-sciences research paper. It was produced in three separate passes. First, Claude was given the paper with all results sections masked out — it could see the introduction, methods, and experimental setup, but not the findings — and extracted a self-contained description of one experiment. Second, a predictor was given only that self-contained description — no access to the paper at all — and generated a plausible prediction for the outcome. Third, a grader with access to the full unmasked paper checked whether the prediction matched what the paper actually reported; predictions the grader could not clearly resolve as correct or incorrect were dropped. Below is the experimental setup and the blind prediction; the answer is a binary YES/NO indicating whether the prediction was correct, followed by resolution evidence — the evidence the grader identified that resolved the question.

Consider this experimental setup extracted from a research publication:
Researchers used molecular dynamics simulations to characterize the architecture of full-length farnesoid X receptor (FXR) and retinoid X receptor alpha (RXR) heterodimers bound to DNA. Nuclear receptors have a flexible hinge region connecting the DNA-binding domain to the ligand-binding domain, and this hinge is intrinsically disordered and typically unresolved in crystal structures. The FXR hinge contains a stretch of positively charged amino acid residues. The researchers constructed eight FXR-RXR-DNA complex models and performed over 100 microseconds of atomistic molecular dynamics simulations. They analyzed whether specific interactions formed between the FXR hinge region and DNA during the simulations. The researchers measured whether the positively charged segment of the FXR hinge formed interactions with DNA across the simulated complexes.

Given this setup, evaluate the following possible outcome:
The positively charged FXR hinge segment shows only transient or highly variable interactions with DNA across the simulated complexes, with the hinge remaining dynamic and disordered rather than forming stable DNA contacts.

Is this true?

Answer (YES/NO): NO